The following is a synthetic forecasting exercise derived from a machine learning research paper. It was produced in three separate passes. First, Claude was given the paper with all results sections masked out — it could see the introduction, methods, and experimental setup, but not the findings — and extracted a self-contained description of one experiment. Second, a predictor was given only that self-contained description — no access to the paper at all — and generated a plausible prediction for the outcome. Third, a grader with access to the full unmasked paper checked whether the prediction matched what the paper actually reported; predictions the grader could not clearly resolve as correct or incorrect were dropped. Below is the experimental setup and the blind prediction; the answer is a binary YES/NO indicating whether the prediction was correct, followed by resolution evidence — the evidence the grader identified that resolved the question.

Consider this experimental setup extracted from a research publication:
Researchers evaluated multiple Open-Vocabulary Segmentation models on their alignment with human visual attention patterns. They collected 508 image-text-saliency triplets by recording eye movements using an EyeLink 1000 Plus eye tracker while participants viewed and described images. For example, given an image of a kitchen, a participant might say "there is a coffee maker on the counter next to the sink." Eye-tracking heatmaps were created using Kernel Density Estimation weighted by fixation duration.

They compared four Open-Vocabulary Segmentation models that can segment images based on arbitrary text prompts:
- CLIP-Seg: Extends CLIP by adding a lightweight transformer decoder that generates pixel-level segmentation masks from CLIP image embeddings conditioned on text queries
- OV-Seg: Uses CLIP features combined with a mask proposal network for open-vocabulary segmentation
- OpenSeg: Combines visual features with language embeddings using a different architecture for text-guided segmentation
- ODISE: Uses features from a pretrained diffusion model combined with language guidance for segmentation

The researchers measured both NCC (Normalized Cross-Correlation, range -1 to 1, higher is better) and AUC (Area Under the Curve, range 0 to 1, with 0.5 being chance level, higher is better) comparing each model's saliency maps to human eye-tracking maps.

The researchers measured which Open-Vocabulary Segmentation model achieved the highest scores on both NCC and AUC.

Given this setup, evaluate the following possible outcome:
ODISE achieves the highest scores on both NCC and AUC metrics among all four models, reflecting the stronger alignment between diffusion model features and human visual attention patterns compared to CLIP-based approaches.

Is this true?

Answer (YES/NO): NO